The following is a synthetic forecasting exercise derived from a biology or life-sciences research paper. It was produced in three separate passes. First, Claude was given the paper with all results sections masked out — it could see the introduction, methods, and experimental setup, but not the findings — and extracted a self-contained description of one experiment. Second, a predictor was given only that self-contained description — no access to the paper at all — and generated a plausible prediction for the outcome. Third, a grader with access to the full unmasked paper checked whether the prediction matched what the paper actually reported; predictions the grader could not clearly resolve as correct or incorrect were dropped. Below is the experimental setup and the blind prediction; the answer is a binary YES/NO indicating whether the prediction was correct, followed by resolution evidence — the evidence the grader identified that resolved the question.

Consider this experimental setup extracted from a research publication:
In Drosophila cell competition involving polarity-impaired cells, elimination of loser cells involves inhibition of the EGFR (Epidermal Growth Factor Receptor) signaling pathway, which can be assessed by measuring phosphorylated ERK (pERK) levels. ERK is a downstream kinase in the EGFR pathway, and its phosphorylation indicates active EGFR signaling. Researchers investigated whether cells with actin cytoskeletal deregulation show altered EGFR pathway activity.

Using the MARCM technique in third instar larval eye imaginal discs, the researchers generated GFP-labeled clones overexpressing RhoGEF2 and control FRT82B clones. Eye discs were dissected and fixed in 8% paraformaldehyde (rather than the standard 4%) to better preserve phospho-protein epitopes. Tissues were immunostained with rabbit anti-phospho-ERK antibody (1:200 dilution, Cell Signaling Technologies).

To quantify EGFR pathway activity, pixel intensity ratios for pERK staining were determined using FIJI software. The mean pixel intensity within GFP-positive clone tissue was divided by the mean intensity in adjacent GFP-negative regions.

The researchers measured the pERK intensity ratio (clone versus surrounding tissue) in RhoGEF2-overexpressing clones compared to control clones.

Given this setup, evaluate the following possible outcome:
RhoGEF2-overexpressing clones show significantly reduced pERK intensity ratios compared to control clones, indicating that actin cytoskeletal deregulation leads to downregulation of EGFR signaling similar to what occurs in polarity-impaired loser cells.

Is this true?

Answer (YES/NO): YES